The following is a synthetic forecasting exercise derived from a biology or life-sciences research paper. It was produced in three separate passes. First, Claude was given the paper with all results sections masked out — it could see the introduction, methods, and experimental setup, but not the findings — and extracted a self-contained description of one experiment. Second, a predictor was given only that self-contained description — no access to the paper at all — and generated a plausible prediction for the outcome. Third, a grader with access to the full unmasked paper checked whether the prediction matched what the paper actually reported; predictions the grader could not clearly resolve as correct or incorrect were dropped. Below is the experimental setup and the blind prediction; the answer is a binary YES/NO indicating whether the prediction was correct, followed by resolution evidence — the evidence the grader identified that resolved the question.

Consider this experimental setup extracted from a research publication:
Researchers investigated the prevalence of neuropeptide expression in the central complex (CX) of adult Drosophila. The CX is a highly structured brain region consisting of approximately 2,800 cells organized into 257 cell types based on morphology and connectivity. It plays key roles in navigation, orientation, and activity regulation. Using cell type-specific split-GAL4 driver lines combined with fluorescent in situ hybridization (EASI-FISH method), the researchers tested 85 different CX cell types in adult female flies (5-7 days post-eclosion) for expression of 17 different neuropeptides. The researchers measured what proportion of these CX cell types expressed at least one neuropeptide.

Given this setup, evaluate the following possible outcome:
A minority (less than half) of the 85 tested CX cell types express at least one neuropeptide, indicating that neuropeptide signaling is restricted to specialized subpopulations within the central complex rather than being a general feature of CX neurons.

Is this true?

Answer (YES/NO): NO